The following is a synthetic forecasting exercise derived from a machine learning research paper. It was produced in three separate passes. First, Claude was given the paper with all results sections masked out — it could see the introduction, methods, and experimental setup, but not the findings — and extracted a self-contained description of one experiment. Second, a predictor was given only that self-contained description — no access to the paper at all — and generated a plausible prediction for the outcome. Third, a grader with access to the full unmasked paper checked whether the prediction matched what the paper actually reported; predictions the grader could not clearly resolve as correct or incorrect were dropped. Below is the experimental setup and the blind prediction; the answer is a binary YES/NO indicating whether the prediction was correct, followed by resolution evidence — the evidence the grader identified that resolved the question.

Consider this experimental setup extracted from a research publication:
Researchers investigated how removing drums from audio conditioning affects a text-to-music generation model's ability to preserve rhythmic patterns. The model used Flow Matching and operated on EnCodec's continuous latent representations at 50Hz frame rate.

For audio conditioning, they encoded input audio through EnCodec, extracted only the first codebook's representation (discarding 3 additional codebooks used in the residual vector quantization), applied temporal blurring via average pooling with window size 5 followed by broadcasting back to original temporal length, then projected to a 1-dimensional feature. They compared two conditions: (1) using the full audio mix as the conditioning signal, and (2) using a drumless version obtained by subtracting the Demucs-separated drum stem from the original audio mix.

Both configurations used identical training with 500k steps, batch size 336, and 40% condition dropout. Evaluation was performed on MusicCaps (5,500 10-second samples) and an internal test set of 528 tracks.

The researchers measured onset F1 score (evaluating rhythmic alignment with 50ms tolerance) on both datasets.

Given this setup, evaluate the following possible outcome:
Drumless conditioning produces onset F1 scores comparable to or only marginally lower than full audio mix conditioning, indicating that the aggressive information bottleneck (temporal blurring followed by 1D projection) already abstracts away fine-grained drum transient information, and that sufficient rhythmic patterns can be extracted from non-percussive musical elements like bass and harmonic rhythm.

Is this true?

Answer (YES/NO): NO